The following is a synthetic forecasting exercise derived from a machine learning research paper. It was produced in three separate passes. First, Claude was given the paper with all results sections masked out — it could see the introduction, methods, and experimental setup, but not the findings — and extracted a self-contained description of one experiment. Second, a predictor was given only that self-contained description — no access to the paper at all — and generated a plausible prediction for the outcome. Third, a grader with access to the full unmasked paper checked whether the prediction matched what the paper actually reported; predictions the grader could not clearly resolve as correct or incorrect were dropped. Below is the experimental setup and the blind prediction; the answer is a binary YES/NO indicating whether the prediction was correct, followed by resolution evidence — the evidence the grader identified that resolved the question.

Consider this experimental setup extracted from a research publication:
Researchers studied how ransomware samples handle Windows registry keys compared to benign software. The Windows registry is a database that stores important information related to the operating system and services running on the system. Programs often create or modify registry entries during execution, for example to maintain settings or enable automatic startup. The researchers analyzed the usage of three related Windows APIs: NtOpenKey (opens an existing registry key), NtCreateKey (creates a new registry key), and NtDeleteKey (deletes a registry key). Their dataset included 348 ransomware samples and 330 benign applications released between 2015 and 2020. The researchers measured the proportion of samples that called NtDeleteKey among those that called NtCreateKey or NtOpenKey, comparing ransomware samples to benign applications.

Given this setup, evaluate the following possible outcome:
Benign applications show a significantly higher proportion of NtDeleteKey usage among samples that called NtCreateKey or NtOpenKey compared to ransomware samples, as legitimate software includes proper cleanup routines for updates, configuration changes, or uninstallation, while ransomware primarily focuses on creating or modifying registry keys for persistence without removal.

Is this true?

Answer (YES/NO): YES